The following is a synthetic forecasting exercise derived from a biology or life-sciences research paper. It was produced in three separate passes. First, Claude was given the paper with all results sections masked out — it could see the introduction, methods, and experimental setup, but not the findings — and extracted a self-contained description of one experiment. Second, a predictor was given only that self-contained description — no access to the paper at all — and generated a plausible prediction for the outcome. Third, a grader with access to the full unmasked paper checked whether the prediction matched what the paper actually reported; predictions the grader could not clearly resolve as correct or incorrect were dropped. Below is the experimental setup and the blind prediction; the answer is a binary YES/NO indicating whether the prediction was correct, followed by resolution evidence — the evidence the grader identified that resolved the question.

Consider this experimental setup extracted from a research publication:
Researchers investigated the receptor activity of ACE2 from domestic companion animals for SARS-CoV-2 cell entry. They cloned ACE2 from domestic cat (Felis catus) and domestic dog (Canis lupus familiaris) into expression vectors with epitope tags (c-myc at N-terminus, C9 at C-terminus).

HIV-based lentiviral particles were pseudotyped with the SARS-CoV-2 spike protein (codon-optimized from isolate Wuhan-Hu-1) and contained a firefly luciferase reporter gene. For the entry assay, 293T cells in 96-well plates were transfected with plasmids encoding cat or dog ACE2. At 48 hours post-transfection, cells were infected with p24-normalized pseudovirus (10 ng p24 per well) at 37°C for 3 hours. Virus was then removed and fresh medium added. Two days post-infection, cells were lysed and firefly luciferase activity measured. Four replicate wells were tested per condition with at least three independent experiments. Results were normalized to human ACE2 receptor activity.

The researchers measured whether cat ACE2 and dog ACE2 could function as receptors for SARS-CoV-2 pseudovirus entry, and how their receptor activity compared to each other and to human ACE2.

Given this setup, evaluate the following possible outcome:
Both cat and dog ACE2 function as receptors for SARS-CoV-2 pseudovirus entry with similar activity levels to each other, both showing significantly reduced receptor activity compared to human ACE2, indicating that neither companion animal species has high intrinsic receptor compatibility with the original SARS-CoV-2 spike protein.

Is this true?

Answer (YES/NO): NO